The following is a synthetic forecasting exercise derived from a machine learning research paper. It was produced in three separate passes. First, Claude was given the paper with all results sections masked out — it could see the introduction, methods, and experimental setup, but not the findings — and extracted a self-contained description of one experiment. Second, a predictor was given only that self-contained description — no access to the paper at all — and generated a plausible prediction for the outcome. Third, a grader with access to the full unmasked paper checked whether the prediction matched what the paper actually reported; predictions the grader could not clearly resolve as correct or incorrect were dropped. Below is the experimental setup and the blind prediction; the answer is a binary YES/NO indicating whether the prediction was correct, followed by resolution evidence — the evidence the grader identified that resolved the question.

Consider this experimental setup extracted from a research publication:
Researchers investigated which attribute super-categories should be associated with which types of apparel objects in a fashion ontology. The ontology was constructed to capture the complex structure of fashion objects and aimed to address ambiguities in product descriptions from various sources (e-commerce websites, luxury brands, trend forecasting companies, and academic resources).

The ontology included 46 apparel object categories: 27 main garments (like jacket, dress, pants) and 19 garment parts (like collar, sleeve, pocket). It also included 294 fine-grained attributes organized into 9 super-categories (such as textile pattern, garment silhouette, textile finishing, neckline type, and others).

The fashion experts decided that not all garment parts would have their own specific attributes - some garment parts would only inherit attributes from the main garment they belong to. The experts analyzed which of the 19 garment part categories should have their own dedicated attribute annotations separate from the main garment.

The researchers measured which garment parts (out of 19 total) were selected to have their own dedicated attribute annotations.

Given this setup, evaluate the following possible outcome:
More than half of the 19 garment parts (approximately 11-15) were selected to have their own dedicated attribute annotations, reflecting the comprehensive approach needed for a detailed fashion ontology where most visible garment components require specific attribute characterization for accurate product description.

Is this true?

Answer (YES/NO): NO